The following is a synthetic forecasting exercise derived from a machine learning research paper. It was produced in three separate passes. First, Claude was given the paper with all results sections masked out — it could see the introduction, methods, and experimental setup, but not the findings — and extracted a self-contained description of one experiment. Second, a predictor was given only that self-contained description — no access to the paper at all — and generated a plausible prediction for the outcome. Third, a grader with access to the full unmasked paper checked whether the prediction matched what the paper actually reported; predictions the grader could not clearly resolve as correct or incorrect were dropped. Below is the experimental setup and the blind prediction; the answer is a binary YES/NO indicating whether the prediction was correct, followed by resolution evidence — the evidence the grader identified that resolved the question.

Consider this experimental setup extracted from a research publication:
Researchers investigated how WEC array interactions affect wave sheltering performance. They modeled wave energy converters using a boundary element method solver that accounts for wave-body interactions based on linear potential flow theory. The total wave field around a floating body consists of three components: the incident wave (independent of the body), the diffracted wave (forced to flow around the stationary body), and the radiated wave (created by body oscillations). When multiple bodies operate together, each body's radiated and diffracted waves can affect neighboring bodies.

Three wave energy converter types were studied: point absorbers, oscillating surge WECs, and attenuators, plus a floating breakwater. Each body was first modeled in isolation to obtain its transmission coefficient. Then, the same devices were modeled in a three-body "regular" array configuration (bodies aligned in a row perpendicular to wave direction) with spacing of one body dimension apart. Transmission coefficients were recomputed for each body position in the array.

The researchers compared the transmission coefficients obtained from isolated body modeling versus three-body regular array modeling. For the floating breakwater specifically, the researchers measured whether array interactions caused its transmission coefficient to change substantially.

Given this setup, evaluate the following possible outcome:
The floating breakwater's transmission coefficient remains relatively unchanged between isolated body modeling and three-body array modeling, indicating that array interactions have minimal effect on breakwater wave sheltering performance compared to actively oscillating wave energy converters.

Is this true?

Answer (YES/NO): YES